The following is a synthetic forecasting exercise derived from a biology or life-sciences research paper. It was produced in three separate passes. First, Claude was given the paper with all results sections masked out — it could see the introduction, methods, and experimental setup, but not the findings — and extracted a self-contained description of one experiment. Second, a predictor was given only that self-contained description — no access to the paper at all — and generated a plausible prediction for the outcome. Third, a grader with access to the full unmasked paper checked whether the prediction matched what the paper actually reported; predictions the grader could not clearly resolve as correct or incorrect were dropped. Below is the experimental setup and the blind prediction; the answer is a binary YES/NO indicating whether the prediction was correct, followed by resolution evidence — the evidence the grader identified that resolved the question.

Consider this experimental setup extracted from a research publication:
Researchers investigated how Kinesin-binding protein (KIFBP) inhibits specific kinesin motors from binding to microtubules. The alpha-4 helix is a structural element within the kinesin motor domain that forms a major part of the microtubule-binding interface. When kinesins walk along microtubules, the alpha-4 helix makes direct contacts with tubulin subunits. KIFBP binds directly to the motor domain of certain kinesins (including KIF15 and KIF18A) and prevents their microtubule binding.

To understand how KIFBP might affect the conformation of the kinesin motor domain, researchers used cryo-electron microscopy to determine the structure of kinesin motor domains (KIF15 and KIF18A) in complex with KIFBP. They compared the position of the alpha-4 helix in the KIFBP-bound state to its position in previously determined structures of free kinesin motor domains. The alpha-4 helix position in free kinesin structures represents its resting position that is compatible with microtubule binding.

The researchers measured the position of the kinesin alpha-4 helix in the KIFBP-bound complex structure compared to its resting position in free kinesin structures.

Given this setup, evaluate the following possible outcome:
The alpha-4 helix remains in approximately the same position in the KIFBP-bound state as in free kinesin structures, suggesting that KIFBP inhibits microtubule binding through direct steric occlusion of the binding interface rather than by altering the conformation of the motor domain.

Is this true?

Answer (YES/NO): NO